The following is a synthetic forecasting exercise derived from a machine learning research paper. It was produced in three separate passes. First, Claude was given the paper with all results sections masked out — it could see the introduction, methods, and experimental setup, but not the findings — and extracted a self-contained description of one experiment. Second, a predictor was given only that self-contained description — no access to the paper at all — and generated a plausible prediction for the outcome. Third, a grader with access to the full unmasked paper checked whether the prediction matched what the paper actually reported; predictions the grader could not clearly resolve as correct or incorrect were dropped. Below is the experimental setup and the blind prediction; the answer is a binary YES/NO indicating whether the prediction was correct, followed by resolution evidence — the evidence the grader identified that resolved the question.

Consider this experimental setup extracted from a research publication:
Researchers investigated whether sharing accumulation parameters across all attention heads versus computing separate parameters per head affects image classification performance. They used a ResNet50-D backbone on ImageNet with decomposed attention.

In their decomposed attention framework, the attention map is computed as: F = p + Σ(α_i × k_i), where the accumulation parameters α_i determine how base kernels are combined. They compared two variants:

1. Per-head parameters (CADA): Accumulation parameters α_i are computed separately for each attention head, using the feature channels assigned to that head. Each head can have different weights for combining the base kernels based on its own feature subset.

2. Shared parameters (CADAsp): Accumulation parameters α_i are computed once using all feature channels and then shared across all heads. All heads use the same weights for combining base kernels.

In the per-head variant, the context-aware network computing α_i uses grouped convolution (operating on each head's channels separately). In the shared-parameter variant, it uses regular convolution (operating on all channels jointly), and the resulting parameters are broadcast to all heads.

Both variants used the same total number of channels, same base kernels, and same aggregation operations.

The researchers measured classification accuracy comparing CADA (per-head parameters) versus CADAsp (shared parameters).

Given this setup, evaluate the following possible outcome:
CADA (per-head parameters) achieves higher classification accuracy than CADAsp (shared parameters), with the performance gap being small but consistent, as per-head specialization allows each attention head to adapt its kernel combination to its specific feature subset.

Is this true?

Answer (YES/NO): NO